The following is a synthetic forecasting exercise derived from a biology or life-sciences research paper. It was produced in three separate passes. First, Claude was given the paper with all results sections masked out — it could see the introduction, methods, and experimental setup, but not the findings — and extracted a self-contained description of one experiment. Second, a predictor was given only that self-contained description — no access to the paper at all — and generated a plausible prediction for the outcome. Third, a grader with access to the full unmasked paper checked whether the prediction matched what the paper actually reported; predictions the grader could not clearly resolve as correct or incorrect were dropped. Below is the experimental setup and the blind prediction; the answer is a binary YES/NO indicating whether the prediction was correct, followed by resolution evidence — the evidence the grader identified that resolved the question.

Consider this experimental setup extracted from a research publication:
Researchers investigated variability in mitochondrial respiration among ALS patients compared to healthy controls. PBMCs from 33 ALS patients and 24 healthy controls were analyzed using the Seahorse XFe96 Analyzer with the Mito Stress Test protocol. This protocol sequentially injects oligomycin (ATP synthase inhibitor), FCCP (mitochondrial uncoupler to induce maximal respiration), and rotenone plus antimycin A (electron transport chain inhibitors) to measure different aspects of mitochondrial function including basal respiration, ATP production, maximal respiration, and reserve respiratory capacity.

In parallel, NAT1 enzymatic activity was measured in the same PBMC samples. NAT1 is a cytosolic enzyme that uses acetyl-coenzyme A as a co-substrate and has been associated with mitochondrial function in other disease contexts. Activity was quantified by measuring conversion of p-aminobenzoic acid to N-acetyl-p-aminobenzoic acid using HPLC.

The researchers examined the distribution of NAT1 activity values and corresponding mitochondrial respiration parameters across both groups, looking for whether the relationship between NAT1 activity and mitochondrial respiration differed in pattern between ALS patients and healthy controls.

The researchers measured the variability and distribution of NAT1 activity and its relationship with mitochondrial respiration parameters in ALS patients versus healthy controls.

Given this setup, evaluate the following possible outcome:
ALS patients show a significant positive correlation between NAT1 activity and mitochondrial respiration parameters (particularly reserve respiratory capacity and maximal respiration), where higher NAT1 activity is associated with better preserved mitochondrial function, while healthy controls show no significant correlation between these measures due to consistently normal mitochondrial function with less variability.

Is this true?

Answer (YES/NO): YES